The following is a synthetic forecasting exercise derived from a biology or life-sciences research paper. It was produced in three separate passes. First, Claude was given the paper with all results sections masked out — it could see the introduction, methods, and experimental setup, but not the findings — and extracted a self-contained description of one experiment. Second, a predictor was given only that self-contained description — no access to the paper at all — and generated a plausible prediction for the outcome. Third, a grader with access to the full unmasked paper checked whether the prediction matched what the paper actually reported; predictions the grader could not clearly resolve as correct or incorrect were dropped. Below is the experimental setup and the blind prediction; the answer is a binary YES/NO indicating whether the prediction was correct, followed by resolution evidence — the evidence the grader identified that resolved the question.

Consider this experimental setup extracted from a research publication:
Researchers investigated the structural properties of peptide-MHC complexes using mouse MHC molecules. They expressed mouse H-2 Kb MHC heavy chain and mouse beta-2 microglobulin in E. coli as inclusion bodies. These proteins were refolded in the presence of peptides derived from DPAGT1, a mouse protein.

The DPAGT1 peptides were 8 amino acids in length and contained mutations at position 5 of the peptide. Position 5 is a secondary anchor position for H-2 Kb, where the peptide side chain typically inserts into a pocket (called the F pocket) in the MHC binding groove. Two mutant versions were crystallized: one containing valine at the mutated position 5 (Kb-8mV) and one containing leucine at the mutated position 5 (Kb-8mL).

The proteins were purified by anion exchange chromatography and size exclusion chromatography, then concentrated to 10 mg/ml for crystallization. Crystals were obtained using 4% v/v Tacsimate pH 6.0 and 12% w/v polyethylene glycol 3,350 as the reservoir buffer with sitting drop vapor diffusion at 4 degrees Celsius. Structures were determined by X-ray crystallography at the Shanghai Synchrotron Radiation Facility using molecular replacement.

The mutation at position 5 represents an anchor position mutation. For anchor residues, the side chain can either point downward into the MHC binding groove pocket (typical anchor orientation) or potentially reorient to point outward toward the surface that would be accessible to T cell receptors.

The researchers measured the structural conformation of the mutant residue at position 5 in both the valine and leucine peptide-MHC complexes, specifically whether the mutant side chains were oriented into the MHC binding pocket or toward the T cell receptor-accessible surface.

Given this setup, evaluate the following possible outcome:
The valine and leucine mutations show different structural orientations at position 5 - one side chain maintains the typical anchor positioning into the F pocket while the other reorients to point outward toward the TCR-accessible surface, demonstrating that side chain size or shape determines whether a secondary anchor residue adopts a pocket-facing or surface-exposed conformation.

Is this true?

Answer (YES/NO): NO